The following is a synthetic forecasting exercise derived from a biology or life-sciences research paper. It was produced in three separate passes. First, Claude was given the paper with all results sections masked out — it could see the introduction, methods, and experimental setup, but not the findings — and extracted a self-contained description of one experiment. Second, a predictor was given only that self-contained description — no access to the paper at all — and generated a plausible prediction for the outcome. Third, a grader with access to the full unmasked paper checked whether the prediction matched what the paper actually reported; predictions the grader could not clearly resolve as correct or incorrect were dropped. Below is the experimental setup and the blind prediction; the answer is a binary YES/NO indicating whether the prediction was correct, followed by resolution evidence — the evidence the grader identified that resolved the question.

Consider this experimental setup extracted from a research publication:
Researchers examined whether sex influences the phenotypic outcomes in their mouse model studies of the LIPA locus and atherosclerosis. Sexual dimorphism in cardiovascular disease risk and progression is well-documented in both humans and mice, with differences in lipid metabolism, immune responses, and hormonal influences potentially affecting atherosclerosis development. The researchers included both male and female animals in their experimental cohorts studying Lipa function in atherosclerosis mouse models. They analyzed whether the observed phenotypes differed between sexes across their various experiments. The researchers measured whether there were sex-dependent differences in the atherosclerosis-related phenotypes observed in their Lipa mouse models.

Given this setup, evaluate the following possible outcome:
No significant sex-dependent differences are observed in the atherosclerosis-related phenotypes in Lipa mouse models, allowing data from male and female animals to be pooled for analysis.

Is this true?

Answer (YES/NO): YES